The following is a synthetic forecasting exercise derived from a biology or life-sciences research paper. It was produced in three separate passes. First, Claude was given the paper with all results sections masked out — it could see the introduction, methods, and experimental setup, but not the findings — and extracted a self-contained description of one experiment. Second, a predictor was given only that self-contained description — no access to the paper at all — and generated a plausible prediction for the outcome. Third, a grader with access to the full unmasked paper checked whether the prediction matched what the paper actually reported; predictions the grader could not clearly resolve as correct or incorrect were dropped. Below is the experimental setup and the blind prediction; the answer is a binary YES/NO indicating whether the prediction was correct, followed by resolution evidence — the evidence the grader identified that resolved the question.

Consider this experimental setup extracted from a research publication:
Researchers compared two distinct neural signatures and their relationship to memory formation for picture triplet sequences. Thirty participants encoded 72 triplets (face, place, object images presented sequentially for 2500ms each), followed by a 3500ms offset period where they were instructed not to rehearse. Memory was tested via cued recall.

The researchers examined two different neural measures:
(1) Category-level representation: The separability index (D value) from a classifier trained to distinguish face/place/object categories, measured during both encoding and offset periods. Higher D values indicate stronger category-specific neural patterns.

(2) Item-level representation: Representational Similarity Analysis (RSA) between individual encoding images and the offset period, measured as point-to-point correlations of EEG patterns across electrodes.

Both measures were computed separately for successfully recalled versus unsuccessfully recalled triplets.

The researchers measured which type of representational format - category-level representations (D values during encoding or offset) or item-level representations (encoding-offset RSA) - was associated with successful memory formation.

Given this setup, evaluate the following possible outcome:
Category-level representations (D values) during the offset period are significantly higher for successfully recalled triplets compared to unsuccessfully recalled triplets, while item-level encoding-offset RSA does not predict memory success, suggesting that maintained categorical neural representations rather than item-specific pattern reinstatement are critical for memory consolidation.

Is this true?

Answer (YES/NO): NO